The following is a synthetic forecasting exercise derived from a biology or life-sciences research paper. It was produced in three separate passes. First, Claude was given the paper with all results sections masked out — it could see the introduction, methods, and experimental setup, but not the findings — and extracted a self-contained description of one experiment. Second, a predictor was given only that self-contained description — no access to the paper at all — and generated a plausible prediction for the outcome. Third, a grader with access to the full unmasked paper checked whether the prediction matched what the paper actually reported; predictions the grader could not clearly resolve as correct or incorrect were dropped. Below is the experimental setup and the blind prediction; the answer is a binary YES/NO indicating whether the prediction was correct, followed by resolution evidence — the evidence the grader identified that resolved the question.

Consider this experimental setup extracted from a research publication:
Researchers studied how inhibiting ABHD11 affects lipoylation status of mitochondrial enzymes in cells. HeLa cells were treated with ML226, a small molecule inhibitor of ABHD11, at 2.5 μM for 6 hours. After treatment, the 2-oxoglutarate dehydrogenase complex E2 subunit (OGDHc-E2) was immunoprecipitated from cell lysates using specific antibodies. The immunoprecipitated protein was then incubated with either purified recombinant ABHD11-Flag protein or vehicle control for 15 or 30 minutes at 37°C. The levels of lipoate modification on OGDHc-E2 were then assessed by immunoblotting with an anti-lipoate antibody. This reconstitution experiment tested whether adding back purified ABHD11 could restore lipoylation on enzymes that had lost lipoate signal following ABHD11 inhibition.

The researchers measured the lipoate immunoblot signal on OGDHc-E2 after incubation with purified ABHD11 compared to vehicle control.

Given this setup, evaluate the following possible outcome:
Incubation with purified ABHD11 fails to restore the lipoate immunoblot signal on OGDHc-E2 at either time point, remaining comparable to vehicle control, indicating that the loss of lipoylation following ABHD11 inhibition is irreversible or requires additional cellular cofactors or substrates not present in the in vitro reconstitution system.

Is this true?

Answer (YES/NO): NO